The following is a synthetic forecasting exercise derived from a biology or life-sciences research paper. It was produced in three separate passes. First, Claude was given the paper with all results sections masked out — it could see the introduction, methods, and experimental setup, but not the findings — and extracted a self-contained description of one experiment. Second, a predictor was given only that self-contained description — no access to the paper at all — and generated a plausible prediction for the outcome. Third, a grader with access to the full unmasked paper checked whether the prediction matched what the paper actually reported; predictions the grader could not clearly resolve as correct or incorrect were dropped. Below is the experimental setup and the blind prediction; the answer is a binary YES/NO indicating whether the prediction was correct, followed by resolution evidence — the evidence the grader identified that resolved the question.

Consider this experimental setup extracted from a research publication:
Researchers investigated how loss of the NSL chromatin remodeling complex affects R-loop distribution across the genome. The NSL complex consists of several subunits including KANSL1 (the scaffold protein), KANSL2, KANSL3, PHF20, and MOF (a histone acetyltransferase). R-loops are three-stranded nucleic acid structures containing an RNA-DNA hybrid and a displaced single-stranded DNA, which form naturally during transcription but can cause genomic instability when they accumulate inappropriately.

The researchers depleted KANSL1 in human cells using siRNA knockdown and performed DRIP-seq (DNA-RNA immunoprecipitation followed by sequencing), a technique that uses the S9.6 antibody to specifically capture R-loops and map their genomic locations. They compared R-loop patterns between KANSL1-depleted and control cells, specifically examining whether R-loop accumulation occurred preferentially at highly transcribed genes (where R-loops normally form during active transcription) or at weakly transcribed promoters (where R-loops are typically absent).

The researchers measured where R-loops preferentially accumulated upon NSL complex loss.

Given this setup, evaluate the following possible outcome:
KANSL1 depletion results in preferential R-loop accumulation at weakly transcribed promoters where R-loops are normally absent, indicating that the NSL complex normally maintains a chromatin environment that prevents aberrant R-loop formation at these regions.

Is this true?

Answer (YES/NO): YES